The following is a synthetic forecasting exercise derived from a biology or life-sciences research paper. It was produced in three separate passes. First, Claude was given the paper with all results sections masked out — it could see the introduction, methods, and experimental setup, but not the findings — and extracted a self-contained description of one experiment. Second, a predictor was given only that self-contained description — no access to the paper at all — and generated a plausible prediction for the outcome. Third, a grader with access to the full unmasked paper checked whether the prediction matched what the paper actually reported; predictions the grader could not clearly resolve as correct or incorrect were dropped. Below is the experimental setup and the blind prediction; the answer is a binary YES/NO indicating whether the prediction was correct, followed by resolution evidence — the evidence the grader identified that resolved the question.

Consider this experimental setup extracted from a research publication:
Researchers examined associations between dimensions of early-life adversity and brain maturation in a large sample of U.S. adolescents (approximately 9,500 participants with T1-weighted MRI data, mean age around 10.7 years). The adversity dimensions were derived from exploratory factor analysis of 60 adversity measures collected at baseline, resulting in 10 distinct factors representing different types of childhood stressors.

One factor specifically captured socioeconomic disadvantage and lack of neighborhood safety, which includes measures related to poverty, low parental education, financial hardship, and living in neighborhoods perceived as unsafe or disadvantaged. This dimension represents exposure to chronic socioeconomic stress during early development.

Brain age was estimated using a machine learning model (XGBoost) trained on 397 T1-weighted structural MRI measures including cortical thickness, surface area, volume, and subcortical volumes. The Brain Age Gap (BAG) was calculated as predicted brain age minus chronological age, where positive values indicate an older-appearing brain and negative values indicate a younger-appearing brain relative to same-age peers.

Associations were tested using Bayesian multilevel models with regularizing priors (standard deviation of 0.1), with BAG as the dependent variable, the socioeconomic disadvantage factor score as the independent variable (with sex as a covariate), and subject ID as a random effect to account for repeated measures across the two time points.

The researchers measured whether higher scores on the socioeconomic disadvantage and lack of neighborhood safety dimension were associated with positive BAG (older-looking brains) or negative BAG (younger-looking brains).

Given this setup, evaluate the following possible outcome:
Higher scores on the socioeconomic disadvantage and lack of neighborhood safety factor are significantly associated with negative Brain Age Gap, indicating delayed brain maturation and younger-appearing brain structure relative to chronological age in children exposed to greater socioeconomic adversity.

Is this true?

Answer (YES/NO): NO